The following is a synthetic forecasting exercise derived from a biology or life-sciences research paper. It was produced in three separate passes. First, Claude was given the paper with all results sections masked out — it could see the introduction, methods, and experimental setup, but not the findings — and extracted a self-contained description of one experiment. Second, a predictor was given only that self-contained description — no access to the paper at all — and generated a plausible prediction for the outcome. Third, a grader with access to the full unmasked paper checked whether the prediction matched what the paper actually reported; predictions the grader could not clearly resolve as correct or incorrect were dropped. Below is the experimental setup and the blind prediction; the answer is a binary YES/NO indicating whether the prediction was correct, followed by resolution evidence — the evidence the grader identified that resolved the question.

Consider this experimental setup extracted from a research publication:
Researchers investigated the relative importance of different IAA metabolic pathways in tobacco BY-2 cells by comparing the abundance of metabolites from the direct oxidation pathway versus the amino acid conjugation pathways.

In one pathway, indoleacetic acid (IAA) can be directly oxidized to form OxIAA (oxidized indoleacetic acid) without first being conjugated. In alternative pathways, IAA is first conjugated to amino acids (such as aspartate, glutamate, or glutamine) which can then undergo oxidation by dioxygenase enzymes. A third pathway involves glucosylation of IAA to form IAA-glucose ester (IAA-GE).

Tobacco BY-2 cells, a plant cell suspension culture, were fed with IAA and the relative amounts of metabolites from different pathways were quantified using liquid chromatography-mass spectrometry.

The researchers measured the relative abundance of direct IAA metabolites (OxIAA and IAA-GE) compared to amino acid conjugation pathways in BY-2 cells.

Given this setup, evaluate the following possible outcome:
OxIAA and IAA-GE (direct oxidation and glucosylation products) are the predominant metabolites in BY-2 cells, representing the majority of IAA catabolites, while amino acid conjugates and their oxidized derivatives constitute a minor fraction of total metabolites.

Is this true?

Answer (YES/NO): NO